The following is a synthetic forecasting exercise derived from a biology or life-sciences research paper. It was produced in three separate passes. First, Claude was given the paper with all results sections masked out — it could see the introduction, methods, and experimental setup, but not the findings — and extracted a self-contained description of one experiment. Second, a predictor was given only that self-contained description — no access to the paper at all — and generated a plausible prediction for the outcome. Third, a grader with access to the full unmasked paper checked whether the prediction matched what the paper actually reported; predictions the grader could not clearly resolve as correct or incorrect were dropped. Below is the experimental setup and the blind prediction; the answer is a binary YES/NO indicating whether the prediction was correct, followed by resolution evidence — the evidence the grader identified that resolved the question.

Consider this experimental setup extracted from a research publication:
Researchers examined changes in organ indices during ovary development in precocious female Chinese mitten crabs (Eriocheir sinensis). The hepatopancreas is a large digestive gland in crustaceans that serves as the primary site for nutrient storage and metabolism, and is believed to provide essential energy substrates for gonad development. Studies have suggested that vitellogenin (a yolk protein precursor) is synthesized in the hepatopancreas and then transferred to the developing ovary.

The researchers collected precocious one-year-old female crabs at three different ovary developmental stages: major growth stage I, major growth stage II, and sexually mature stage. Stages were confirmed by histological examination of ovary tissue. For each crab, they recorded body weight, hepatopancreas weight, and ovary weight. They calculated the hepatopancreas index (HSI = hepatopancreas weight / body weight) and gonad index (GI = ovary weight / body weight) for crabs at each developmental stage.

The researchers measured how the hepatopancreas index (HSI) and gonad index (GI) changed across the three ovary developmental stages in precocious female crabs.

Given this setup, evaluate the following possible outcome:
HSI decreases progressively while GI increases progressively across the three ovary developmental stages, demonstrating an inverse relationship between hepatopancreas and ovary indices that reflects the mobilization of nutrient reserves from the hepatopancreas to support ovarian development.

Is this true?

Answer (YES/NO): YES